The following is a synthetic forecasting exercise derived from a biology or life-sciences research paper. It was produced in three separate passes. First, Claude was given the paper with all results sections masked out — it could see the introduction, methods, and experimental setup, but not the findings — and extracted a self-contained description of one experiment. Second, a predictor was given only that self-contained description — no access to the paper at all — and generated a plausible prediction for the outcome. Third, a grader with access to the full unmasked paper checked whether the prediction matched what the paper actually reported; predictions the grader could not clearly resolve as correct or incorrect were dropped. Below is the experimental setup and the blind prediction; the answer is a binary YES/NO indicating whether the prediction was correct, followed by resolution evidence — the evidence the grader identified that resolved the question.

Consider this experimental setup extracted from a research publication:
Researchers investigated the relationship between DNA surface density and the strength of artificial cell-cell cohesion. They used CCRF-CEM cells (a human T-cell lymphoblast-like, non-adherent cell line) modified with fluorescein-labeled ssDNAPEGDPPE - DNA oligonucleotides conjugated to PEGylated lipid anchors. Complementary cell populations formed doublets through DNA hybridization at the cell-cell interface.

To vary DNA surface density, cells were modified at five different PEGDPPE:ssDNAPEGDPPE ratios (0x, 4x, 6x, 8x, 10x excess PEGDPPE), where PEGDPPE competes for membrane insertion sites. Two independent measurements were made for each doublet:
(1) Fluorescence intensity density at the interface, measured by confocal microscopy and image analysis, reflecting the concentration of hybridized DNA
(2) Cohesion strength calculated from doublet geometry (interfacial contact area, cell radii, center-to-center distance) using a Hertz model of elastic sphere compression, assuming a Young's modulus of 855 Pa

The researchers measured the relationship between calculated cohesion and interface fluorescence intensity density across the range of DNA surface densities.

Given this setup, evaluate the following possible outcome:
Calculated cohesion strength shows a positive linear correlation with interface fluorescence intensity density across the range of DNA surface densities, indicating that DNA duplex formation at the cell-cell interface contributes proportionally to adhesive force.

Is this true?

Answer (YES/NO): NO